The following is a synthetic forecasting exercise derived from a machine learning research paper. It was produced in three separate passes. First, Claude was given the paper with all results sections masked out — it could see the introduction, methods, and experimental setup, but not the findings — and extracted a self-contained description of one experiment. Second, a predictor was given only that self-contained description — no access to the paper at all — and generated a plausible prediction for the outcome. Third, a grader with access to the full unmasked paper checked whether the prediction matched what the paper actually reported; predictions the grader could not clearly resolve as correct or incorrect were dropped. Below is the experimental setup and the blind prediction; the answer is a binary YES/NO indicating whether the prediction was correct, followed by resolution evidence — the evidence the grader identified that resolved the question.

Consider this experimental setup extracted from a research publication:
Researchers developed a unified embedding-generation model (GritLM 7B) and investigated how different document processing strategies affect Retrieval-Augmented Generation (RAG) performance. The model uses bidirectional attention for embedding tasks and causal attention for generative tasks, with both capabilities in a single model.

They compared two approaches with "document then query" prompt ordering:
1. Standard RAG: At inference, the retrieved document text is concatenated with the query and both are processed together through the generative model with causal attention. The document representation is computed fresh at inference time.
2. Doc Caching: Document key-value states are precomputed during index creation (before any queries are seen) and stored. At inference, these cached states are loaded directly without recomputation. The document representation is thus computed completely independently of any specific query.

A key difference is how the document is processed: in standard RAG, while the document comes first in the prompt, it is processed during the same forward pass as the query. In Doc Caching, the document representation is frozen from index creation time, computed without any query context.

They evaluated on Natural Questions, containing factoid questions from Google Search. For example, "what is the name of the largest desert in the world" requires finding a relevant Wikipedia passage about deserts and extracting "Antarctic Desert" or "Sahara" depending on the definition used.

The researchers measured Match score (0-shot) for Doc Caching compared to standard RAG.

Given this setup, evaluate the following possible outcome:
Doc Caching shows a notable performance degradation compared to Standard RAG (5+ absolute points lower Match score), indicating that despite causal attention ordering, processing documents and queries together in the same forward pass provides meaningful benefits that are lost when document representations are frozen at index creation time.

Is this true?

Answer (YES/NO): NO